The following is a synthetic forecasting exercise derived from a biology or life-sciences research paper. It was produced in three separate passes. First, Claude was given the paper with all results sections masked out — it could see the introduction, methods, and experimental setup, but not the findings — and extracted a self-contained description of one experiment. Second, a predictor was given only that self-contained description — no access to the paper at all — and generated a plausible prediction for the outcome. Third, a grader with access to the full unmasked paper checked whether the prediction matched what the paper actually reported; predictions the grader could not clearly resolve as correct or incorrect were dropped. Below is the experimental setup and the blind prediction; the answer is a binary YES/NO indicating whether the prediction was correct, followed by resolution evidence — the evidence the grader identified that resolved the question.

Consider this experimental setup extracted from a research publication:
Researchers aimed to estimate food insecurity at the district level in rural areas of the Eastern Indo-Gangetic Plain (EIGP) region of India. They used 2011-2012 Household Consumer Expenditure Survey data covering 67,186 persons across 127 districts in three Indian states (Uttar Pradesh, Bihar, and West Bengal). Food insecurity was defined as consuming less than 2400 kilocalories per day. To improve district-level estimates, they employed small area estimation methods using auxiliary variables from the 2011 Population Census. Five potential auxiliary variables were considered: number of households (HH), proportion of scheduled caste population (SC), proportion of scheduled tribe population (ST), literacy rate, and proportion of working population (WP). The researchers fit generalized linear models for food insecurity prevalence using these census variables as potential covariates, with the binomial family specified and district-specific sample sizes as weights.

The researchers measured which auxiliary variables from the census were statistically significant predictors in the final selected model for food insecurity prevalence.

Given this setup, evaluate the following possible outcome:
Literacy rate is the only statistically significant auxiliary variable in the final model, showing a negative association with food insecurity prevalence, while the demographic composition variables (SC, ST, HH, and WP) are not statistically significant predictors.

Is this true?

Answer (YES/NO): NO